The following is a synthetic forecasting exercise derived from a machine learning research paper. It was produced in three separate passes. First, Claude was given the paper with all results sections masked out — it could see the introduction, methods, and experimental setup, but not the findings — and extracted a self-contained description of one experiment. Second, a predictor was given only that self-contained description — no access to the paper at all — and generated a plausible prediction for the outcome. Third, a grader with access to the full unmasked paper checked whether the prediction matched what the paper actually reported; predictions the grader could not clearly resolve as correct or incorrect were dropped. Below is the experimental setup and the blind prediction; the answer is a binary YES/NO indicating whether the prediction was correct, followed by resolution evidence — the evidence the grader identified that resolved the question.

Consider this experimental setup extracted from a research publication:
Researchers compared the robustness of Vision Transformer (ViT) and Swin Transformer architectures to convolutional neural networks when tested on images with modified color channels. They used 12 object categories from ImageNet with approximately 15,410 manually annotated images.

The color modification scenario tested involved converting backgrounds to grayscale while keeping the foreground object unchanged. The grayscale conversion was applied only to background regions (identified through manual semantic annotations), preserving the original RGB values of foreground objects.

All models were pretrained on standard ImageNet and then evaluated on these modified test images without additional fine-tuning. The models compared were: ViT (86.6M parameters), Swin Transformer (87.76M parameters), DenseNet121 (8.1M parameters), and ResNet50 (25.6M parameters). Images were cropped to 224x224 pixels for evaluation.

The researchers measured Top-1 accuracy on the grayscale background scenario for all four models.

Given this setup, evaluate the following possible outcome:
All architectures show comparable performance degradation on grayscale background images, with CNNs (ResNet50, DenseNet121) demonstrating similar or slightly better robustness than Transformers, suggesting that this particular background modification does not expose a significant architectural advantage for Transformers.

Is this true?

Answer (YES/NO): NO